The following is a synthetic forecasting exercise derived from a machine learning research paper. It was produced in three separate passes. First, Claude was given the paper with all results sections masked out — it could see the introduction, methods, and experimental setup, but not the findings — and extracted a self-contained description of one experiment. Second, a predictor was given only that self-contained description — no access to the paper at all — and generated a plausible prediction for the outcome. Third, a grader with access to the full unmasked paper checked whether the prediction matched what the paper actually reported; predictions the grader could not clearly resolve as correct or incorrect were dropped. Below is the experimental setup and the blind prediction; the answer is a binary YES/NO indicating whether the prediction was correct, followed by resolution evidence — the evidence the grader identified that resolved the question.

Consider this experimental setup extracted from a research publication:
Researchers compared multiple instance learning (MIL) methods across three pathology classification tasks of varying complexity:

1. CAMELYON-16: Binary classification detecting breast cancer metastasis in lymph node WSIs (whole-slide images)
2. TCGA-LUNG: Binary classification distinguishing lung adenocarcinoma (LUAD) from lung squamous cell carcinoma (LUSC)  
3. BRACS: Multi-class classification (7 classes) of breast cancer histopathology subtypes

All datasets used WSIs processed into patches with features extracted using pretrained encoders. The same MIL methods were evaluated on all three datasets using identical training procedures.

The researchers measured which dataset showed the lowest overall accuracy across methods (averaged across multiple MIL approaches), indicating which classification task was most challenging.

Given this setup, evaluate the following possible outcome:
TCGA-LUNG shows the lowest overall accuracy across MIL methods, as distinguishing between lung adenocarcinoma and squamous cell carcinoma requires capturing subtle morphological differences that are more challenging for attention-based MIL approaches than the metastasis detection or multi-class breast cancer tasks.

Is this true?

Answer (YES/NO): NO